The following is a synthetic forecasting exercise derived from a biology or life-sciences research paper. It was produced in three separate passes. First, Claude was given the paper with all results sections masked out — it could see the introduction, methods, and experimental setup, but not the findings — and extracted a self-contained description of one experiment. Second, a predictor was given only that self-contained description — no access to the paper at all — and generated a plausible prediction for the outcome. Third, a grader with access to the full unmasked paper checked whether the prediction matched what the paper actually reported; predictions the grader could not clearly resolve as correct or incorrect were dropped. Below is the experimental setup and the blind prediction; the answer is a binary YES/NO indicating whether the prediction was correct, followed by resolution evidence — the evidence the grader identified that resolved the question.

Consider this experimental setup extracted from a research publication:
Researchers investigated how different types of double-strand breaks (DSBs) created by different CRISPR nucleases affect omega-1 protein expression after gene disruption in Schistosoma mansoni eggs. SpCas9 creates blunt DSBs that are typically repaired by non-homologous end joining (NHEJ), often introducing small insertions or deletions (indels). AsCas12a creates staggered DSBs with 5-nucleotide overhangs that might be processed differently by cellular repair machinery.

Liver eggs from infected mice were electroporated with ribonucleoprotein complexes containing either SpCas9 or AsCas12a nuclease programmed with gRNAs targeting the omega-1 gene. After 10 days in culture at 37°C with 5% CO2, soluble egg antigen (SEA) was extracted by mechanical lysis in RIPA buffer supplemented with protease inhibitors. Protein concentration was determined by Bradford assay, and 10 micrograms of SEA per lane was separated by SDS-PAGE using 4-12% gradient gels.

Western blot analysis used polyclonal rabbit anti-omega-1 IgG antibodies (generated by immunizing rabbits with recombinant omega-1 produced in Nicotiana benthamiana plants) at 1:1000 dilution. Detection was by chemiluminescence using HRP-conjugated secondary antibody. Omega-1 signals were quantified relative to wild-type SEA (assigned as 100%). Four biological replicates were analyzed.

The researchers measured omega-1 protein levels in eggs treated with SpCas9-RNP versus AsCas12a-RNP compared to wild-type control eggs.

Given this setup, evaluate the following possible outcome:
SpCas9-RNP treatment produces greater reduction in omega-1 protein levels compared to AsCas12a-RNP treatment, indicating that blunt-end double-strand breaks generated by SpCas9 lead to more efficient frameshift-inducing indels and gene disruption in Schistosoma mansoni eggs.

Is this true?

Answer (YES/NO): NO